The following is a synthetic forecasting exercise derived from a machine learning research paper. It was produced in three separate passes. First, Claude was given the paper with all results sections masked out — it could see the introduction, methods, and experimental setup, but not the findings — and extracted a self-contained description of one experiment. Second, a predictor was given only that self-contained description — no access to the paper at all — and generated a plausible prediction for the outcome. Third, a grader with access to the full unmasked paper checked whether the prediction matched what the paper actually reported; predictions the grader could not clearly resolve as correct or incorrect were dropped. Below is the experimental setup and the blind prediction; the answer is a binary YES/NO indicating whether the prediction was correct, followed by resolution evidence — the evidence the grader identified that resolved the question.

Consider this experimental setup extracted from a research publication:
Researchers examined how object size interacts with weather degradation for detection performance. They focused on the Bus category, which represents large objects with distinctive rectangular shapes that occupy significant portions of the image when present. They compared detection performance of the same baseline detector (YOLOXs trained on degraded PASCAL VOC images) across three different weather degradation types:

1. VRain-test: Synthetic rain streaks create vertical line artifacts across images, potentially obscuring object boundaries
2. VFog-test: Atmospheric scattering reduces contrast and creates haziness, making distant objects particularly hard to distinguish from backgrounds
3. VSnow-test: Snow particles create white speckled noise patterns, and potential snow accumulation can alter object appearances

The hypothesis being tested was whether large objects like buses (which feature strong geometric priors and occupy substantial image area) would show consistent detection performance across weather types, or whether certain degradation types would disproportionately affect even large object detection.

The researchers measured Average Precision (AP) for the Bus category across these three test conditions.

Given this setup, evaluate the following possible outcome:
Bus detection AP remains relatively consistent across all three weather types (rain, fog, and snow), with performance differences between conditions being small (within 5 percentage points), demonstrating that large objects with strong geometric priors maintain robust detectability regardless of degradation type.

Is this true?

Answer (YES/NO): NO